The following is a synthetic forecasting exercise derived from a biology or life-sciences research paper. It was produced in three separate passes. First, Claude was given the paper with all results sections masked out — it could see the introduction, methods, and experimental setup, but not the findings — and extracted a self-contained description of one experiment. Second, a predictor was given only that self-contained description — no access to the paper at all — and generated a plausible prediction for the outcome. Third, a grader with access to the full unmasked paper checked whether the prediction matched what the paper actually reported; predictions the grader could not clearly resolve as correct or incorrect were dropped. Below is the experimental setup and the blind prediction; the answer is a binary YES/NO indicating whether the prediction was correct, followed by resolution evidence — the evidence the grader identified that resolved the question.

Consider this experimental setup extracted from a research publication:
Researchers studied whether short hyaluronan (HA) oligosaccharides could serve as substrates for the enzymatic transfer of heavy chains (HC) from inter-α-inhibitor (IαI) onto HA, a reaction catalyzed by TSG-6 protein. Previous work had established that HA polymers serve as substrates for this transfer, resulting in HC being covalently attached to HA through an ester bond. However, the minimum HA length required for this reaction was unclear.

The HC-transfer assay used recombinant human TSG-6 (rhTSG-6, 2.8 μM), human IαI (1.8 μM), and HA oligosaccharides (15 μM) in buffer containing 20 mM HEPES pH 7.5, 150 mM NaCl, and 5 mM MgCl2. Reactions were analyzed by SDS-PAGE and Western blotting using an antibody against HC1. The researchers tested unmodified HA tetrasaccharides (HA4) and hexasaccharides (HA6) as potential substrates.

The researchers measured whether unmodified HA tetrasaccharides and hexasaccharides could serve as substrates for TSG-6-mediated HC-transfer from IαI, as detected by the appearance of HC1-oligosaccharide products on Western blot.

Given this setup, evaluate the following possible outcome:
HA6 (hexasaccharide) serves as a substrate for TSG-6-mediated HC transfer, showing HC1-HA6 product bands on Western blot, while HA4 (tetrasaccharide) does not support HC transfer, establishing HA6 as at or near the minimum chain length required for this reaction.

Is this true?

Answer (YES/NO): NO